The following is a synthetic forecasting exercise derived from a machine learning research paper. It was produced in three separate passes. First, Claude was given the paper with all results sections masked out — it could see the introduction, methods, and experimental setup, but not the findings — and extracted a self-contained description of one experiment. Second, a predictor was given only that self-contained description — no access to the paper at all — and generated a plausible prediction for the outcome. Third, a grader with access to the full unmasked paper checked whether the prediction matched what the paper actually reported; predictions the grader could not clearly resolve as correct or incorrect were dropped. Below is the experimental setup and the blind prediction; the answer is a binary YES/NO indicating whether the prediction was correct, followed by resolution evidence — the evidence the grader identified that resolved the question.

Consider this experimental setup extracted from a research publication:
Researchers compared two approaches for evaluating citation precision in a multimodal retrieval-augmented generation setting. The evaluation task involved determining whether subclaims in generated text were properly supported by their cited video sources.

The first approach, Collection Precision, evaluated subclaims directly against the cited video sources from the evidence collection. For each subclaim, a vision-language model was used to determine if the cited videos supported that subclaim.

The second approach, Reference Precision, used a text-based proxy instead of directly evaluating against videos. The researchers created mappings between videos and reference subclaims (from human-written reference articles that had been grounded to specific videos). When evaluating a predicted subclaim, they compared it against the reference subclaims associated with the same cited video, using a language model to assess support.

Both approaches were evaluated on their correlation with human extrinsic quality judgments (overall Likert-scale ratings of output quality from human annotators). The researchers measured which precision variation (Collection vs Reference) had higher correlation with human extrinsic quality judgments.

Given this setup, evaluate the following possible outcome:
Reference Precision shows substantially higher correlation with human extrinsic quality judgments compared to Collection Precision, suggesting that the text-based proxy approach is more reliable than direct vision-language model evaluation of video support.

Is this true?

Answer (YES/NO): NO